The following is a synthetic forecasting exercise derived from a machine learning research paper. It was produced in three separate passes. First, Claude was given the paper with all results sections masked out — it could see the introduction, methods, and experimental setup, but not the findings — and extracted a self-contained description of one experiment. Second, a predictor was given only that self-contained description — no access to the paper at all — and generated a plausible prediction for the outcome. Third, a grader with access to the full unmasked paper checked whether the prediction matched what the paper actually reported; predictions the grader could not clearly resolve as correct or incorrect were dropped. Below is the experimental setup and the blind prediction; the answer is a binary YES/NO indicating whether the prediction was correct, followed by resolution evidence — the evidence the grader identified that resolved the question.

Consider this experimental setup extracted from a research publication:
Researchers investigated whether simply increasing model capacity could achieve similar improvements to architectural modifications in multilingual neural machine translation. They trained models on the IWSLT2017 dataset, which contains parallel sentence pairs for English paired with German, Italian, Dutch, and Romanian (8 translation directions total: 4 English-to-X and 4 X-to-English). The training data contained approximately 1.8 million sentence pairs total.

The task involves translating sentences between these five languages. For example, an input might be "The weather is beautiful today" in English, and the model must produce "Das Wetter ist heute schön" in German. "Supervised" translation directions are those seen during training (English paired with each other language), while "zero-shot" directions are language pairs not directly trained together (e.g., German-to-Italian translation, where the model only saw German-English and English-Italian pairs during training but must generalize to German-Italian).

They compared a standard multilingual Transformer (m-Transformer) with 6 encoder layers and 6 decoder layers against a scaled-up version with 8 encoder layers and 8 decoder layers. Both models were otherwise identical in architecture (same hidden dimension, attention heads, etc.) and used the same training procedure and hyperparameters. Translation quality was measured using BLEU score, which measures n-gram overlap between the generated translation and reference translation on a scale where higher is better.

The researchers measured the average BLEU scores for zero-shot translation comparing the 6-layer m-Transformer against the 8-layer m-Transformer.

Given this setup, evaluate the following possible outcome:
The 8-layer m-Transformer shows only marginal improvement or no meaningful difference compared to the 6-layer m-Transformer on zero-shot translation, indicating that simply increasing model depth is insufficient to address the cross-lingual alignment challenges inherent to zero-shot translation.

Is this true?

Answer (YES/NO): YES